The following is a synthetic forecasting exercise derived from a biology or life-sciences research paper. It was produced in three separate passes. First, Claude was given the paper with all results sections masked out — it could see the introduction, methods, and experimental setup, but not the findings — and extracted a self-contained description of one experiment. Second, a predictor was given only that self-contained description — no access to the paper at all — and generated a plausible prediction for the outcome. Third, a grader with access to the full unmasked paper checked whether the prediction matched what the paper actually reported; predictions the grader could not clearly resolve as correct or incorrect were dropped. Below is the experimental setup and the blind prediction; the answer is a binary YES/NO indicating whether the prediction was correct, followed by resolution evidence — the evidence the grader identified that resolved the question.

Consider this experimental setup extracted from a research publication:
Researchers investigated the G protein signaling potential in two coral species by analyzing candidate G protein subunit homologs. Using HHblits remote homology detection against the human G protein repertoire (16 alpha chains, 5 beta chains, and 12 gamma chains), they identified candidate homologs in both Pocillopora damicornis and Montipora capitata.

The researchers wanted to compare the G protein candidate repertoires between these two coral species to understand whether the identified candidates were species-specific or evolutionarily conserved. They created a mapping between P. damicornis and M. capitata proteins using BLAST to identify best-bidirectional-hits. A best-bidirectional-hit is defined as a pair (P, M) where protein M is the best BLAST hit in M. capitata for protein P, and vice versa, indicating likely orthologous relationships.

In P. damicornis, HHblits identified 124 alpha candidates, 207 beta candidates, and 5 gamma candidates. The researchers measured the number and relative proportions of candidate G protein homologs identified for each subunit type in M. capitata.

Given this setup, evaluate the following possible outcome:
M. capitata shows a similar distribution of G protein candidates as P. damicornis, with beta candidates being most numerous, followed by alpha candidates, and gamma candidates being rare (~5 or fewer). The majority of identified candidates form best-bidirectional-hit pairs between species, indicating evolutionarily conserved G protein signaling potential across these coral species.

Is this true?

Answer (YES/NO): YES